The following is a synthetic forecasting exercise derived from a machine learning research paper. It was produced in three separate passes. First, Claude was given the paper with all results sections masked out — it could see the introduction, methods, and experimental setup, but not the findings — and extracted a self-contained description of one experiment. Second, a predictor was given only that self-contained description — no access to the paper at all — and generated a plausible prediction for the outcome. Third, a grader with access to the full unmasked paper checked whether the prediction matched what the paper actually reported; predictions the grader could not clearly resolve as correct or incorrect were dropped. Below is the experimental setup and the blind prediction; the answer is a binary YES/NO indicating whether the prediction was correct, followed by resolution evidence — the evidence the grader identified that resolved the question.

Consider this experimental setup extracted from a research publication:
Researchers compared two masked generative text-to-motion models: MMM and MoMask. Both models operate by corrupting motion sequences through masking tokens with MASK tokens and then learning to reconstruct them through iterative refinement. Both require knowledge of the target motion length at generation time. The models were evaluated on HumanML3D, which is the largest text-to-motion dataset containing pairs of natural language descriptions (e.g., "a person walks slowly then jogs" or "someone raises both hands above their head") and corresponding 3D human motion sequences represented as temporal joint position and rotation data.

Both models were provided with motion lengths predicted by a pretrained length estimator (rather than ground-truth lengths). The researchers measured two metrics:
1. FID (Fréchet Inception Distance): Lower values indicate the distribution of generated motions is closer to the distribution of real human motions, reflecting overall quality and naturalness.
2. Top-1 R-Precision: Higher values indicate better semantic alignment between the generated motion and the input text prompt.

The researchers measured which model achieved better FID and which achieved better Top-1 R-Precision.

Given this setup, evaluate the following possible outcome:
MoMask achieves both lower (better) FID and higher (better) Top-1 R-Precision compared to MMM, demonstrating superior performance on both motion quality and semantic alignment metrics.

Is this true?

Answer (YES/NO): NO